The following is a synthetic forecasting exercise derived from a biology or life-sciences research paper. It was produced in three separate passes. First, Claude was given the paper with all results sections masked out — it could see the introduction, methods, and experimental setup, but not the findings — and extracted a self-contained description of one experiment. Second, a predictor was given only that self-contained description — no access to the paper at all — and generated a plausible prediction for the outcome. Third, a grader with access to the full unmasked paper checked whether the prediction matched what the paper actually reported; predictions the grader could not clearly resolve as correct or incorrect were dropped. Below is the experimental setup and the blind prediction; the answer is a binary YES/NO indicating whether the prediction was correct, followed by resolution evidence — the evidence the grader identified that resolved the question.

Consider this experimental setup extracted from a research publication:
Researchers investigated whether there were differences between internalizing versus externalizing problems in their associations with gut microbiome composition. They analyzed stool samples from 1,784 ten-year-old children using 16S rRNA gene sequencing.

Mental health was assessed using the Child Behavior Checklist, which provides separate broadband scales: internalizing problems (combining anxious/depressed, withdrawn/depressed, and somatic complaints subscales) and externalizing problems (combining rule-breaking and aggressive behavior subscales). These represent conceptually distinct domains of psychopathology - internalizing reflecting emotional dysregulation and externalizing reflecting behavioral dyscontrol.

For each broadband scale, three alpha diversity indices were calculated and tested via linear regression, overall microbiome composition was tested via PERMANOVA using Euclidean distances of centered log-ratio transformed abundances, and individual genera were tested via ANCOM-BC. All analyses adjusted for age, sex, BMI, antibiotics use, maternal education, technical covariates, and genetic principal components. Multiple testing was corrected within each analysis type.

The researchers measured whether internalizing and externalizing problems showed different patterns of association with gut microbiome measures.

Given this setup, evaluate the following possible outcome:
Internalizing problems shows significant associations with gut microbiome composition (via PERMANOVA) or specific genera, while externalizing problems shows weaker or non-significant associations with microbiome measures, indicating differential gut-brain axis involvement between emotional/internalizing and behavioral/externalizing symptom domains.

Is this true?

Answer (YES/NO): NO